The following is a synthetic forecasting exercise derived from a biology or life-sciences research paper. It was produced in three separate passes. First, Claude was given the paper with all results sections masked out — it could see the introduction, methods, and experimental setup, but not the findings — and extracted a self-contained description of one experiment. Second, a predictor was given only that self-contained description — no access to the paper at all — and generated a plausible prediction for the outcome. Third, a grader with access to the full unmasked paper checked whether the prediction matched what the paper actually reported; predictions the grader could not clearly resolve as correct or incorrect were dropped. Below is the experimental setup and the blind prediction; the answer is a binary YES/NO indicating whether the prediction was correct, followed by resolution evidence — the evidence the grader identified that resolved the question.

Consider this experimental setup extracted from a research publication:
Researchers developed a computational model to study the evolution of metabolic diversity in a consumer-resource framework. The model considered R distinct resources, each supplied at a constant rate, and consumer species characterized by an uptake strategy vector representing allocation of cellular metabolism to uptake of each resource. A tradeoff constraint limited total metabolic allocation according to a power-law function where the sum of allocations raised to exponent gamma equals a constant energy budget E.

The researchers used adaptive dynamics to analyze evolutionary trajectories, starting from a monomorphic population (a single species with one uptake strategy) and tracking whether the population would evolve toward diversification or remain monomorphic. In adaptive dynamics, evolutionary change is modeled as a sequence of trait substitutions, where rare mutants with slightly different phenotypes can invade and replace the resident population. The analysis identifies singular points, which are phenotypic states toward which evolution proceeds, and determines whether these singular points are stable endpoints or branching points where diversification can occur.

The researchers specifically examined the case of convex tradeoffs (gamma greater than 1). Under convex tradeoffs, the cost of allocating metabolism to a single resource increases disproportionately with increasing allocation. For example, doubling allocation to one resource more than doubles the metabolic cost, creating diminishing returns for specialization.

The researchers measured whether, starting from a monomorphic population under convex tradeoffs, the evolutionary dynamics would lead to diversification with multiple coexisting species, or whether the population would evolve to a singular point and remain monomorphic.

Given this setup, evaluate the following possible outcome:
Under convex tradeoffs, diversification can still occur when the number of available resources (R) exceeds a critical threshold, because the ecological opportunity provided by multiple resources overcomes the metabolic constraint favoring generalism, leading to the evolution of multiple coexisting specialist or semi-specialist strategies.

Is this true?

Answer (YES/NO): NO